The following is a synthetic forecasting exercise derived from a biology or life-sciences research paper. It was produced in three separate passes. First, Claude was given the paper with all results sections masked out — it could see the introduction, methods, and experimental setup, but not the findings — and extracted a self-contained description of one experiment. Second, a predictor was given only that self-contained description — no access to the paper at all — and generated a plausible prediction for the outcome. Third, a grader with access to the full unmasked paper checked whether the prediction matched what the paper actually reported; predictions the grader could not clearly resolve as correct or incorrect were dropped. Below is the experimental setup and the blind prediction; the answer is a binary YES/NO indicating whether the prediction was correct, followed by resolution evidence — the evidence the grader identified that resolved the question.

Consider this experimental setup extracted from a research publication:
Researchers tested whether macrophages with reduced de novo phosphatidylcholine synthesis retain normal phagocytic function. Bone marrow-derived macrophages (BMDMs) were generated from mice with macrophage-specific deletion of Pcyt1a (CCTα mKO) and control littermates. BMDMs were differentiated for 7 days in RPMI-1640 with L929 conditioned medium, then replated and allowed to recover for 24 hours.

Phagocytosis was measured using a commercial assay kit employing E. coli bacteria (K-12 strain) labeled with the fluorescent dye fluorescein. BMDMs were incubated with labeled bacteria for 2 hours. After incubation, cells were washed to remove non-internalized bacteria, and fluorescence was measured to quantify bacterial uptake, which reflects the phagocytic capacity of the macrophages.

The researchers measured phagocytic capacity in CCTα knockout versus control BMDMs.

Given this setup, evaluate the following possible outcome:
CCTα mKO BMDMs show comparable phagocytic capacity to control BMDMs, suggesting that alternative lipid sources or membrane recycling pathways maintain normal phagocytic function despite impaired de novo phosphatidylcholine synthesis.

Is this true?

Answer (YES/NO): YES